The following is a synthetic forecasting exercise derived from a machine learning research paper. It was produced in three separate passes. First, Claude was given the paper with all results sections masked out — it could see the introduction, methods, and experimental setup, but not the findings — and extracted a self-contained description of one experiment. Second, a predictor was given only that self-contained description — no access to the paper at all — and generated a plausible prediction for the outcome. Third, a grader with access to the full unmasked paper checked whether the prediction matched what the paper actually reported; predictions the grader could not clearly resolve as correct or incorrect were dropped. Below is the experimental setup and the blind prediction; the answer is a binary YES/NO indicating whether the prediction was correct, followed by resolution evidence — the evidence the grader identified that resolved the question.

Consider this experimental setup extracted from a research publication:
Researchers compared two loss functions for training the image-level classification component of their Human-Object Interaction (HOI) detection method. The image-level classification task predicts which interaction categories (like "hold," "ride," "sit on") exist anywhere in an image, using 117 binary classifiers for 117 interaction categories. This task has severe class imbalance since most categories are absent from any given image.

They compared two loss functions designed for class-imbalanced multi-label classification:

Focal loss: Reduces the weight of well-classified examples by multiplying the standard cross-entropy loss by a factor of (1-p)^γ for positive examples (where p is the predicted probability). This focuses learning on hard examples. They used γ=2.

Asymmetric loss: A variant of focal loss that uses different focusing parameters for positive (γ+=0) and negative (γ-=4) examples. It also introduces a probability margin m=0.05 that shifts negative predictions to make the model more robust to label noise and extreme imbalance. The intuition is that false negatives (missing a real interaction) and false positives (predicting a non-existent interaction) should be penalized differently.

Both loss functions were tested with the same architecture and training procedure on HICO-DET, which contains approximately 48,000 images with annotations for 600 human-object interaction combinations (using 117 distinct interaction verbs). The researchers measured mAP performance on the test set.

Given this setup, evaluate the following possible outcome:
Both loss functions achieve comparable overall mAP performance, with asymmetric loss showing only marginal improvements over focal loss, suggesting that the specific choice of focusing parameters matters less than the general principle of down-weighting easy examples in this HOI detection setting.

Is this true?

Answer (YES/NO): YES